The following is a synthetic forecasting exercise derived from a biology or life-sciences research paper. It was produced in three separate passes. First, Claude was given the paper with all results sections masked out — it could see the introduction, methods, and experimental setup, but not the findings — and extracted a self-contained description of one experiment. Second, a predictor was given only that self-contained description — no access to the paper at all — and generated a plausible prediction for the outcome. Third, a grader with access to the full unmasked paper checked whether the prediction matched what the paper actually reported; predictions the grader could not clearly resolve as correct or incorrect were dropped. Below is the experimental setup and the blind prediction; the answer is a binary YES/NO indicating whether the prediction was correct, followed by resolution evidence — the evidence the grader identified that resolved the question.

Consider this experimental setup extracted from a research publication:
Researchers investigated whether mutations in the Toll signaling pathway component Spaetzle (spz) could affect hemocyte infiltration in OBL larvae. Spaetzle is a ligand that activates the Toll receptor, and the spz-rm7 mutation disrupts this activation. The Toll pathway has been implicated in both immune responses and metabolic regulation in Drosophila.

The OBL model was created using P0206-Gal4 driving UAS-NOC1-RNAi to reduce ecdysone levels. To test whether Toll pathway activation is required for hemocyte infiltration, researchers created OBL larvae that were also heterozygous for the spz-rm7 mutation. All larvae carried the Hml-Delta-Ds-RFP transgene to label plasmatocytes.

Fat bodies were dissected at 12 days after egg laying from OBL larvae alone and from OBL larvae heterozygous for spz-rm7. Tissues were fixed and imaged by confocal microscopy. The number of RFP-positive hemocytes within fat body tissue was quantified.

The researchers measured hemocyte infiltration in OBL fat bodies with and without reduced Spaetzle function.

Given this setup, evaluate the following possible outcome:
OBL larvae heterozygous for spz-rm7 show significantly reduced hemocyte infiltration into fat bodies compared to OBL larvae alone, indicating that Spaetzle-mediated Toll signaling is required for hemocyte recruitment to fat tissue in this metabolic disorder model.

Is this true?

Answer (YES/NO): YES